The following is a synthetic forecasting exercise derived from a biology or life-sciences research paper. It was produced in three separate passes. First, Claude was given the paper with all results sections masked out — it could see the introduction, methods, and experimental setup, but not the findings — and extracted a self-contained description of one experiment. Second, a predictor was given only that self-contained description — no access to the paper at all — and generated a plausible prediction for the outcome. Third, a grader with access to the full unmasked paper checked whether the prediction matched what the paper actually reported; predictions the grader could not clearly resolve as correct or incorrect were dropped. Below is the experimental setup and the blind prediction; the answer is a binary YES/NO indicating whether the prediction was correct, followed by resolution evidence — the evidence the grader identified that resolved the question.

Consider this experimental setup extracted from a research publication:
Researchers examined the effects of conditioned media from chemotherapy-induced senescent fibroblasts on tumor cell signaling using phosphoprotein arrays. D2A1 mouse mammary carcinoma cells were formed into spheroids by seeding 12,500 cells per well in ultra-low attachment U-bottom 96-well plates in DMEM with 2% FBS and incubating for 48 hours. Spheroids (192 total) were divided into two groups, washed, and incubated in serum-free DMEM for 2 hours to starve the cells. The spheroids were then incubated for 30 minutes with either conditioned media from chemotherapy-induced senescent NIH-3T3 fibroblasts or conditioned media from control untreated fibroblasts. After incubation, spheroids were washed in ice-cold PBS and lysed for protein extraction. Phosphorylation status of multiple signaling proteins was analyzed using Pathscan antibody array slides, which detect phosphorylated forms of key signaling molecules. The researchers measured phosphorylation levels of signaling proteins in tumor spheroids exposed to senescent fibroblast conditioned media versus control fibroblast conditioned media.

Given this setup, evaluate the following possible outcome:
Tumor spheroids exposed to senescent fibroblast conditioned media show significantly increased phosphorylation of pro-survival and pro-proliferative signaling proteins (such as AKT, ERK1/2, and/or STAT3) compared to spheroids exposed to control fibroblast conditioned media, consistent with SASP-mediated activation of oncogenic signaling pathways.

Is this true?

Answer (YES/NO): YES